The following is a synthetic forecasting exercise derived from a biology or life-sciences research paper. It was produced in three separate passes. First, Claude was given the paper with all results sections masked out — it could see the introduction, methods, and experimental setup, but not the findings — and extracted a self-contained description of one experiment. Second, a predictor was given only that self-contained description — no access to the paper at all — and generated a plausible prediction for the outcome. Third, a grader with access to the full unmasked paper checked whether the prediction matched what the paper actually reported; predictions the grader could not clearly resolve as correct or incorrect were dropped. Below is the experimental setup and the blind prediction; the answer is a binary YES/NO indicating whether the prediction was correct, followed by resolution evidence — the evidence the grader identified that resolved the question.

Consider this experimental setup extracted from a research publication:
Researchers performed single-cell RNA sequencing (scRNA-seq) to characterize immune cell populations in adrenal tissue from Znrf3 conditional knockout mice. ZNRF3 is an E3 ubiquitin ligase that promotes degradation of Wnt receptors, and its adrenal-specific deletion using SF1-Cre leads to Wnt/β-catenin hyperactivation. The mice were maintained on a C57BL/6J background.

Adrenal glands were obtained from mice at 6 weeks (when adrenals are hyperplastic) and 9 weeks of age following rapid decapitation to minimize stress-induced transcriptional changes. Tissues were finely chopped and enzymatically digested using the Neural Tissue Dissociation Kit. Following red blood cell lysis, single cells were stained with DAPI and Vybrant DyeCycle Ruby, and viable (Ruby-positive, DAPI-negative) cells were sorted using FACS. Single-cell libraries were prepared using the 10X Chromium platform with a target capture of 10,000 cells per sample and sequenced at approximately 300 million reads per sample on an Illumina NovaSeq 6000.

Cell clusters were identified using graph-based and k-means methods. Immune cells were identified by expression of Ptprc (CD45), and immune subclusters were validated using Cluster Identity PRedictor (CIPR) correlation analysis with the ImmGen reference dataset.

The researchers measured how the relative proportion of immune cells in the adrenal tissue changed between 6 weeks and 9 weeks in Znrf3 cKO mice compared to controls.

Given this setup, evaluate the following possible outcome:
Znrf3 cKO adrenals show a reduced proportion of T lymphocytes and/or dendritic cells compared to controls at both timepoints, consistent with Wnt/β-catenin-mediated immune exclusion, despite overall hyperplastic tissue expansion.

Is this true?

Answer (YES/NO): NO